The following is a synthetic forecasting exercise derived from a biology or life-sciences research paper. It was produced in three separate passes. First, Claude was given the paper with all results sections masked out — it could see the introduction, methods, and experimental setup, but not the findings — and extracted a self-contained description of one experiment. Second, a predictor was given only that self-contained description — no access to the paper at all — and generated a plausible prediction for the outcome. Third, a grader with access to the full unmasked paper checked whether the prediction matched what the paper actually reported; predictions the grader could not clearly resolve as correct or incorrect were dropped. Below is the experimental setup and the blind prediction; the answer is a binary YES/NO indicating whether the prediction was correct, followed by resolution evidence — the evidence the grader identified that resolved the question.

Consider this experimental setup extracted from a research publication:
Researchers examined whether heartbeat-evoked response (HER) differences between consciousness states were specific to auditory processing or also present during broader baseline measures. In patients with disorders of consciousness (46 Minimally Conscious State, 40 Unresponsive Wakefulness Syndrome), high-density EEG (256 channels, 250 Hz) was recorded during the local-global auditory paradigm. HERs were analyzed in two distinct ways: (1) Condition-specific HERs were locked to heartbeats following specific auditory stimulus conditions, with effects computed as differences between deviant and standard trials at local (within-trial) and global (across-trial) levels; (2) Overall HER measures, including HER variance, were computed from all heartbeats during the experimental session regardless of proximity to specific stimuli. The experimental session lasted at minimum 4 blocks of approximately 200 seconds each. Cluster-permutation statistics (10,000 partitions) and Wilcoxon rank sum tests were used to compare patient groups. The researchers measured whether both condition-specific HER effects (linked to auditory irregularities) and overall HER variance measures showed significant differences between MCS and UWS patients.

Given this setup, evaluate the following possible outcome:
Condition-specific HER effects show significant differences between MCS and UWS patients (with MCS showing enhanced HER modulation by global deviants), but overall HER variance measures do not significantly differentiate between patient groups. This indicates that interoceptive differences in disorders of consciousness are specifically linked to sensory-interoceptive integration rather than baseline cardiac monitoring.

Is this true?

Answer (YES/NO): NO